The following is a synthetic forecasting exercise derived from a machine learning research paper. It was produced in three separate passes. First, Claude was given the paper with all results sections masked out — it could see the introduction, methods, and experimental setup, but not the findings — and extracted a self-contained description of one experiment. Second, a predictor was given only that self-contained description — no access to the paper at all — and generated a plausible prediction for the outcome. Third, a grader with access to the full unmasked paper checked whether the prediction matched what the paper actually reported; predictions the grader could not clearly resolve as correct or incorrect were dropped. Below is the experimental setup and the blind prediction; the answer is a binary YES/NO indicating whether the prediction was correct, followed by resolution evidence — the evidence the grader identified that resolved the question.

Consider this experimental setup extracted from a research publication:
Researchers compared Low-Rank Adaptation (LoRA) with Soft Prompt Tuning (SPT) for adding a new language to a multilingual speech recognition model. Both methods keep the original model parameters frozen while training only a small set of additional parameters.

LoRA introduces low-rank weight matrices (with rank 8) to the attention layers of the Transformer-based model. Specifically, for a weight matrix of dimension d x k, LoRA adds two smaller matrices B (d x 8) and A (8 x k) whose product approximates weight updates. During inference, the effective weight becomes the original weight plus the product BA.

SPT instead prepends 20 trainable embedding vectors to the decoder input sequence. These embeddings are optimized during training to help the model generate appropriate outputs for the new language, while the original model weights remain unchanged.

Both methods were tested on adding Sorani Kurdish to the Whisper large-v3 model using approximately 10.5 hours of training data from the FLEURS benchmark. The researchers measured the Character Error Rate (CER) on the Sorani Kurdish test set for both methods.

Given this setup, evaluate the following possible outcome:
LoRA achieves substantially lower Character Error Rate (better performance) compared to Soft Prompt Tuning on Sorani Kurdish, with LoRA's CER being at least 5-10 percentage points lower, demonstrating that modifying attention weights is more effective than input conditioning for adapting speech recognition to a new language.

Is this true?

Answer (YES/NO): NO